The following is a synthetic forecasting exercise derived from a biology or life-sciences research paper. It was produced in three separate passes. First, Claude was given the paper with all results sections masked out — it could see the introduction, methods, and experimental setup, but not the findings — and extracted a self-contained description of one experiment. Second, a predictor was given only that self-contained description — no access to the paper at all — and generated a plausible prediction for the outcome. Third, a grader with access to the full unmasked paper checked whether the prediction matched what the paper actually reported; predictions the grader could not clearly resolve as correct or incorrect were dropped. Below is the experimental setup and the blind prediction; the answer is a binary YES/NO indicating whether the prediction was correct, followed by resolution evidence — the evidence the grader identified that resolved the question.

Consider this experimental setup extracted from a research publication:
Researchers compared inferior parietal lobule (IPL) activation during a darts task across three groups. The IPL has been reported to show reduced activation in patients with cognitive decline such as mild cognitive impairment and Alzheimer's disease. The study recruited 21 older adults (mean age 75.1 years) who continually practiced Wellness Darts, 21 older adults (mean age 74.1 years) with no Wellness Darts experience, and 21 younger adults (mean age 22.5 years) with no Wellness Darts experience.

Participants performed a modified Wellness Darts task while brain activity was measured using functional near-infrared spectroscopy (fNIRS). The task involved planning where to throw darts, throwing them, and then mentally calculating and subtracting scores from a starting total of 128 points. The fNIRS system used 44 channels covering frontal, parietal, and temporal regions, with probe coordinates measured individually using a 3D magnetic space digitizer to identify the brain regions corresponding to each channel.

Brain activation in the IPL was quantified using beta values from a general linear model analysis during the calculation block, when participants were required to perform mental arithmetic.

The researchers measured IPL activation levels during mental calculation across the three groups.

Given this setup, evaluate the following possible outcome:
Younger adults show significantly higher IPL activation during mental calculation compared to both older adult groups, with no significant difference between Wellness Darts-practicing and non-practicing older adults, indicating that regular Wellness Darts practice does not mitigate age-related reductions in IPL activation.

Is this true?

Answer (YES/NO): NO